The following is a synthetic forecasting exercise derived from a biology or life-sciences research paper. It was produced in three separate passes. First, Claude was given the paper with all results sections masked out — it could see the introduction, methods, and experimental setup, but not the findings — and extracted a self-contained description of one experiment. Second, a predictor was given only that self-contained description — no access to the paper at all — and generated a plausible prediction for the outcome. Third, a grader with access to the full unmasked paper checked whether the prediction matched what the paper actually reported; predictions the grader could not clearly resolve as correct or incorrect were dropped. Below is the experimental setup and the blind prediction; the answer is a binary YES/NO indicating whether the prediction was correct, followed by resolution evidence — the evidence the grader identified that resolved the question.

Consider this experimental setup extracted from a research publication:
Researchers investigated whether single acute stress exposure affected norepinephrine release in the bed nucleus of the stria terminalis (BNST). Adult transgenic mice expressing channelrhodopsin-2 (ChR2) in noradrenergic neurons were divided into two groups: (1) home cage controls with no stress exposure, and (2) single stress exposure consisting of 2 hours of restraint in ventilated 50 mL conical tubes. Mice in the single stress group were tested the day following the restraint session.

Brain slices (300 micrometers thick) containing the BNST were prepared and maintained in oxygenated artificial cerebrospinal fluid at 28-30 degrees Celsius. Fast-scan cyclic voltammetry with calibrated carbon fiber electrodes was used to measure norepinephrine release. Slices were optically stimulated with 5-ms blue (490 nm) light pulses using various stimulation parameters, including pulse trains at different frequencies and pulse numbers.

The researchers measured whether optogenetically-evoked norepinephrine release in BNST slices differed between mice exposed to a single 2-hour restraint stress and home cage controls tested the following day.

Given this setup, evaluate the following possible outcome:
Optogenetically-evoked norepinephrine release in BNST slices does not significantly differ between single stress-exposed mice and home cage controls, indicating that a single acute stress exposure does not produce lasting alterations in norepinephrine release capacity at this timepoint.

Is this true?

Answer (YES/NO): YES